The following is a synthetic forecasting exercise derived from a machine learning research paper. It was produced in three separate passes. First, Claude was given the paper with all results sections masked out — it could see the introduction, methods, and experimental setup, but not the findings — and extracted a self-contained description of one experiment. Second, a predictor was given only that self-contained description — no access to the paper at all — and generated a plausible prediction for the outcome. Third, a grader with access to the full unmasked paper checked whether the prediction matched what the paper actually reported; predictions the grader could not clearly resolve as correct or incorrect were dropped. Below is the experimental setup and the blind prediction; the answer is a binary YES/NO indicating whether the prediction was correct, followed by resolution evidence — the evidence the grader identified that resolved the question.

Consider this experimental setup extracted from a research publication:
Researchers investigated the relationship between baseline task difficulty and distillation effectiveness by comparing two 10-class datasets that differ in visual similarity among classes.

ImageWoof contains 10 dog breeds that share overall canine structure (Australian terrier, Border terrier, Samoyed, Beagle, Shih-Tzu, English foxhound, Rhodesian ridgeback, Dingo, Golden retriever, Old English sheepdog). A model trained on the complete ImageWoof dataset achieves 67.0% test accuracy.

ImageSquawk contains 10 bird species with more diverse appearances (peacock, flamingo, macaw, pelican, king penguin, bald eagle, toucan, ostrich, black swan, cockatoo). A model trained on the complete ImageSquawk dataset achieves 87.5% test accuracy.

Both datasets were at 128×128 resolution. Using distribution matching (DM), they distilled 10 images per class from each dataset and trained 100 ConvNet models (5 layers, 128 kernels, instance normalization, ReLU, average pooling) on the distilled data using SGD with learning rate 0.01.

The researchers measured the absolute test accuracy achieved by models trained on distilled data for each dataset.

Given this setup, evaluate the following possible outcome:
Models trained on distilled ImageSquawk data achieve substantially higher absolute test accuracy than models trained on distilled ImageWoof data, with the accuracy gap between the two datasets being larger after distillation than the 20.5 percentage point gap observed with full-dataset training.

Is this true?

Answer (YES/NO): NO